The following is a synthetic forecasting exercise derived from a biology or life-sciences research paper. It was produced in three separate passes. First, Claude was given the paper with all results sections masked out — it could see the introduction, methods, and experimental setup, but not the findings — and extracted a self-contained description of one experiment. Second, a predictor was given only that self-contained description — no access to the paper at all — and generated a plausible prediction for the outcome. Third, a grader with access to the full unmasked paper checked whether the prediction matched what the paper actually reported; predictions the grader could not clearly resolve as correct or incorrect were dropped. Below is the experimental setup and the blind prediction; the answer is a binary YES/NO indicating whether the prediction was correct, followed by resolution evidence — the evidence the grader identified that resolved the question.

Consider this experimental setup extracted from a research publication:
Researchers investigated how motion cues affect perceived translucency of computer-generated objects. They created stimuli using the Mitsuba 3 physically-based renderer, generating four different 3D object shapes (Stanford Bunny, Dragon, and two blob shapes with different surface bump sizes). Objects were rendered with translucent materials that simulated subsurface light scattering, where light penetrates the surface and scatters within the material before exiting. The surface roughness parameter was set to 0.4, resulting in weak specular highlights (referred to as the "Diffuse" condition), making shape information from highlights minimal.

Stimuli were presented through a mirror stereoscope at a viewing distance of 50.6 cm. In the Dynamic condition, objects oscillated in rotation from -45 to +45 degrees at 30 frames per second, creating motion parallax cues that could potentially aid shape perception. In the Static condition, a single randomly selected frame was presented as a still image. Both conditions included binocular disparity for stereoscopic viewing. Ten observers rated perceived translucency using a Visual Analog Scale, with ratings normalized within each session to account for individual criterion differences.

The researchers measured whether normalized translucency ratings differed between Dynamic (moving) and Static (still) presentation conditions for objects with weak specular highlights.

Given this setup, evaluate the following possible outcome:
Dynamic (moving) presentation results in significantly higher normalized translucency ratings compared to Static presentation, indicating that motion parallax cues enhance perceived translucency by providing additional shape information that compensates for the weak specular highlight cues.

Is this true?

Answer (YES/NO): NO